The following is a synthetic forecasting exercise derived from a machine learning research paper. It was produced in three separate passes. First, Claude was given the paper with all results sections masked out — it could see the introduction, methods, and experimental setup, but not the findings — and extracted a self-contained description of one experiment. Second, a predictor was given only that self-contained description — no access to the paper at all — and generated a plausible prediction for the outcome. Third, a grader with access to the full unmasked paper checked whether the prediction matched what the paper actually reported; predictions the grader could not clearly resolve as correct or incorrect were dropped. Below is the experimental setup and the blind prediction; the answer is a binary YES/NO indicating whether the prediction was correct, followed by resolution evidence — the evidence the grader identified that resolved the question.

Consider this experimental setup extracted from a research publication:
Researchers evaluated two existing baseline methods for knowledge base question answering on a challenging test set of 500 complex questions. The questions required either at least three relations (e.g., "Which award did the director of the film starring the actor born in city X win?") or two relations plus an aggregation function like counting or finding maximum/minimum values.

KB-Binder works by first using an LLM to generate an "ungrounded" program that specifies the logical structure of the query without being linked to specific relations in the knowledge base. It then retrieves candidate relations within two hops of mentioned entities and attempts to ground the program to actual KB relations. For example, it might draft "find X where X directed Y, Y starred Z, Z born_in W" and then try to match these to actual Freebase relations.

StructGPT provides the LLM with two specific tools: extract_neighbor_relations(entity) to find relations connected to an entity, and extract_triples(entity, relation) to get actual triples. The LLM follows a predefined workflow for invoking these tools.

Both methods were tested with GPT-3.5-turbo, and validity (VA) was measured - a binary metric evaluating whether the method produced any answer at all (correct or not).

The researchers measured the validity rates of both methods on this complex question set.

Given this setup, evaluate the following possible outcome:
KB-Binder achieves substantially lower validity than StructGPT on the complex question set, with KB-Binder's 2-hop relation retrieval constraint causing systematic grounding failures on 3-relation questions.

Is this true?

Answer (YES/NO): NO